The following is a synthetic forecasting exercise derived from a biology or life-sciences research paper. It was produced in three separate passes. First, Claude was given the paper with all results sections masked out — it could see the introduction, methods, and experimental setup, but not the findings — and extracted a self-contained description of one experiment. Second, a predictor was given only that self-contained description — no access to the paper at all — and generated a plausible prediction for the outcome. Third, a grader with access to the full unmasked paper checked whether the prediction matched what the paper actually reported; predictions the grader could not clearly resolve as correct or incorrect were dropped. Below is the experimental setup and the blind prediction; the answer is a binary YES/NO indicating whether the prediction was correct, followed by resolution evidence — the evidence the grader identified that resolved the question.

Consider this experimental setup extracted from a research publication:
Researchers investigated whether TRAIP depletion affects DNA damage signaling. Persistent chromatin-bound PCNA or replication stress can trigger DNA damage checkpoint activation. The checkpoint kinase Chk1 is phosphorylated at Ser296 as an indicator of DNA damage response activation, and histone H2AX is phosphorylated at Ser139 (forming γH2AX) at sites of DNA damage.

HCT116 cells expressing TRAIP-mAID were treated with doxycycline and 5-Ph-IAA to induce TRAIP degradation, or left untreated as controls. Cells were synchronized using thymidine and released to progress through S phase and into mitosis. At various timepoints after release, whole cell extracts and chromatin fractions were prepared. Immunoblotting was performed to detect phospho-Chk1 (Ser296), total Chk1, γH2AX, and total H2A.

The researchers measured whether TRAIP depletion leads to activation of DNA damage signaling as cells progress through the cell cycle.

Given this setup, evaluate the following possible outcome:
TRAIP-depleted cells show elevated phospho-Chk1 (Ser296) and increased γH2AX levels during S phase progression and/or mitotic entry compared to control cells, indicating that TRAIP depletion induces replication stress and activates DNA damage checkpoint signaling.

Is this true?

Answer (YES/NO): NO